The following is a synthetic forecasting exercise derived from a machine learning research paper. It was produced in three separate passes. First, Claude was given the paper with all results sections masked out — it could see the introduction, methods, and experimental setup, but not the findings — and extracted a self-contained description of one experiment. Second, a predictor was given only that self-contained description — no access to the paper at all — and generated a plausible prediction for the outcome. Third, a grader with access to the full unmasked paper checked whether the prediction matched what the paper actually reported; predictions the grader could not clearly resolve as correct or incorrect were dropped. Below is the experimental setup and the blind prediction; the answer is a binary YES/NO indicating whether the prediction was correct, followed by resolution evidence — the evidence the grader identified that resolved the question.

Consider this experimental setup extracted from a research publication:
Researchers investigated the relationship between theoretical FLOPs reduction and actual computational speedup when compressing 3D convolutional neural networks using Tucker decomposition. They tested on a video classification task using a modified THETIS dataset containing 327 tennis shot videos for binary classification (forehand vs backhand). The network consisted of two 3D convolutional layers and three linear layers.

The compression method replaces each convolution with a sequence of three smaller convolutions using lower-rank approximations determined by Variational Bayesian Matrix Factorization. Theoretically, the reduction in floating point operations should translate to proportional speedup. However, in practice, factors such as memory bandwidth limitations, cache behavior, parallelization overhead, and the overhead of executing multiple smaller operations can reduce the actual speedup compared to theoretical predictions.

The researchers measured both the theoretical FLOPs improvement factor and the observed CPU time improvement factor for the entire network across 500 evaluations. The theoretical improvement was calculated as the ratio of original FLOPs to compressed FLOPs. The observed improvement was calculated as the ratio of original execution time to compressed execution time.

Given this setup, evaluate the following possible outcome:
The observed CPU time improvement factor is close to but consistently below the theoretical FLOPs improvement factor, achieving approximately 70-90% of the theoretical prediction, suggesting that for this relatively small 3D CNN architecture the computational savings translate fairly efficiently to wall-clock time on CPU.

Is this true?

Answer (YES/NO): NO